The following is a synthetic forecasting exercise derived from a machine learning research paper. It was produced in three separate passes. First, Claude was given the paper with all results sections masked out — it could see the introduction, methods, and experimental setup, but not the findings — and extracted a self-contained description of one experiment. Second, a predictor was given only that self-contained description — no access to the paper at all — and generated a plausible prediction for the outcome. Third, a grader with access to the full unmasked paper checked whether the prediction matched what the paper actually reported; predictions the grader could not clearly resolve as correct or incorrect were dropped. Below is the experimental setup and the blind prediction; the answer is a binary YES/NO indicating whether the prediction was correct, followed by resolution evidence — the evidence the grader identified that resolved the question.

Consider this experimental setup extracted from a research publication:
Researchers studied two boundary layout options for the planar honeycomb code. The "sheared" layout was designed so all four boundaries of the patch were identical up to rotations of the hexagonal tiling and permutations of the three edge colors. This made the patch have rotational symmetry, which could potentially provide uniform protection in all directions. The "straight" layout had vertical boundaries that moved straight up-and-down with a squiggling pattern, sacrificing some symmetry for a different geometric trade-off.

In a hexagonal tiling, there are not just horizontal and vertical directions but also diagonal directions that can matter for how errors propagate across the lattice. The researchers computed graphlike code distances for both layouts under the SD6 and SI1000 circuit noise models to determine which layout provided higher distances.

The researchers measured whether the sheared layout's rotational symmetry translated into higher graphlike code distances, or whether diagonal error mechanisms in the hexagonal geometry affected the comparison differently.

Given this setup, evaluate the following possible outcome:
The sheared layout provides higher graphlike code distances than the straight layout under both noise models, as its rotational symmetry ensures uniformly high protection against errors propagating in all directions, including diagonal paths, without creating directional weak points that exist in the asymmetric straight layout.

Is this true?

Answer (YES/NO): NO